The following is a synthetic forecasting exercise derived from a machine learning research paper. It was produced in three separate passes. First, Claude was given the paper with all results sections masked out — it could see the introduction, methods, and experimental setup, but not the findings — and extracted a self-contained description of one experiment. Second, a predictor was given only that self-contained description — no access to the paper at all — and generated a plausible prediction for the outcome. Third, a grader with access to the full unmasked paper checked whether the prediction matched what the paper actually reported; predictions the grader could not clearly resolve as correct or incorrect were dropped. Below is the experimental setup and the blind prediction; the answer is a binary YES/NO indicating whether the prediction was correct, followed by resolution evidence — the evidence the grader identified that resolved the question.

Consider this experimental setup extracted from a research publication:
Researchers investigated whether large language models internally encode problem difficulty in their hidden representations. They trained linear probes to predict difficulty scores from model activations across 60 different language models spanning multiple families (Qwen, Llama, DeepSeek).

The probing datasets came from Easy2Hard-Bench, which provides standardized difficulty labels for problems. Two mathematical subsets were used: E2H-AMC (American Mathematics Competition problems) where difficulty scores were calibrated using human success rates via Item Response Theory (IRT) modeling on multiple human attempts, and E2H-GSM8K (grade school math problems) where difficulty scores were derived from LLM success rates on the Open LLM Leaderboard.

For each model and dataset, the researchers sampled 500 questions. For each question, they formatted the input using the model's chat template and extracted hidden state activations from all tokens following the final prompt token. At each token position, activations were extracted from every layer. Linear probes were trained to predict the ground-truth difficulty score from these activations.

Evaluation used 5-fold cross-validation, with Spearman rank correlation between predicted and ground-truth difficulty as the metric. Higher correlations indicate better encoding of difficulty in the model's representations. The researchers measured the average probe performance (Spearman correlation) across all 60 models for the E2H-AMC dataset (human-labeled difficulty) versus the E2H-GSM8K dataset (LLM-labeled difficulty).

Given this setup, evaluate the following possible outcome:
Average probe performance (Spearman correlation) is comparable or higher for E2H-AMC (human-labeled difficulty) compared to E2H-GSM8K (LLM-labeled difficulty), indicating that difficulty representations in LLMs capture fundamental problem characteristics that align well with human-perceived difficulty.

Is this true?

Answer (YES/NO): YES